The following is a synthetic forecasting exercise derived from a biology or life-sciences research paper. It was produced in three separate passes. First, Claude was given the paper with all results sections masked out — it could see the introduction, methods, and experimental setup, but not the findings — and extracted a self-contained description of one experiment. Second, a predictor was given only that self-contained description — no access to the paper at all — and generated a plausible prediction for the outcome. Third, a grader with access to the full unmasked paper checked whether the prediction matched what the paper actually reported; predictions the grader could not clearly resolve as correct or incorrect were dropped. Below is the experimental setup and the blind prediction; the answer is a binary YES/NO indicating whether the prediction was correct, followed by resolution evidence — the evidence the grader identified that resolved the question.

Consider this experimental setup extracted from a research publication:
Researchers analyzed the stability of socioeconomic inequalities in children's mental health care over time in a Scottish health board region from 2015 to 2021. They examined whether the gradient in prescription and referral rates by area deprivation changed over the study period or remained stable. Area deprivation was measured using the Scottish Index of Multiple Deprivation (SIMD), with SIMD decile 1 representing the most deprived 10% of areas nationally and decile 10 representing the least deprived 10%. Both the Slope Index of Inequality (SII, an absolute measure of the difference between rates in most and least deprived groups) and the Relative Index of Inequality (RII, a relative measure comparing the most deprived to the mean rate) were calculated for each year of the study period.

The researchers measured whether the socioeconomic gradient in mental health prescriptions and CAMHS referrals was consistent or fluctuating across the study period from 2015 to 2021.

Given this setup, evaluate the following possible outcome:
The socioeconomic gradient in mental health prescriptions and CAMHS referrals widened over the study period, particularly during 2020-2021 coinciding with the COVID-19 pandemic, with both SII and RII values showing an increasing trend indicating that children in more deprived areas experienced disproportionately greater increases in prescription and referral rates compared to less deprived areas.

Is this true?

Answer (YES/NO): NO